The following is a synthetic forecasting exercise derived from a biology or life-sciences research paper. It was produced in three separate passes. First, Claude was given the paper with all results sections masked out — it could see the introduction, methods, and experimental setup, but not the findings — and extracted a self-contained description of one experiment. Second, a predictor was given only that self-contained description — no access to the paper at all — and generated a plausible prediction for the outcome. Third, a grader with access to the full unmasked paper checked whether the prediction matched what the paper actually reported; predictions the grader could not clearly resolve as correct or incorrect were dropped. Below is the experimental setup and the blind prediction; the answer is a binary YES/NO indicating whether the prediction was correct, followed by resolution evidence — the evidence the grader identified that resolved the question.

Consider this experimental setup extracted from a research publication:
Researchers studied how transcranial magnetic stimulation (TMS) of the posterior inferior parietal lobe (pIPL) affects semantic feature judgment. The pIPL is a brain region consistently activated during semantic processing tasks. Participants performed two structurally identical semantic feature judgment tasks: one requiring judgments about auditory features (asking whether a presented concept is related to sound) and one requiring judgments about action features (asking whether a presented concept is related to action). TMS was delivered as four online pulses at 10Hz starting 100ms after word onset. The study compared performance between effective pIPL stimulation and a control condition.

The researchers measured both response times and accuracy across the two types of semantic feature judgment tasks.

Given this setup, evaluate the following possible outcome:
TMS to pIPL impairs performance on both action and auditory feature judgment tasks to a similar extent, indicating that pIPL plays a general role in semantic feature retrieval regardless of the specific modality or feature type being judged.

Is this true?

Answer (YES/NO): NO